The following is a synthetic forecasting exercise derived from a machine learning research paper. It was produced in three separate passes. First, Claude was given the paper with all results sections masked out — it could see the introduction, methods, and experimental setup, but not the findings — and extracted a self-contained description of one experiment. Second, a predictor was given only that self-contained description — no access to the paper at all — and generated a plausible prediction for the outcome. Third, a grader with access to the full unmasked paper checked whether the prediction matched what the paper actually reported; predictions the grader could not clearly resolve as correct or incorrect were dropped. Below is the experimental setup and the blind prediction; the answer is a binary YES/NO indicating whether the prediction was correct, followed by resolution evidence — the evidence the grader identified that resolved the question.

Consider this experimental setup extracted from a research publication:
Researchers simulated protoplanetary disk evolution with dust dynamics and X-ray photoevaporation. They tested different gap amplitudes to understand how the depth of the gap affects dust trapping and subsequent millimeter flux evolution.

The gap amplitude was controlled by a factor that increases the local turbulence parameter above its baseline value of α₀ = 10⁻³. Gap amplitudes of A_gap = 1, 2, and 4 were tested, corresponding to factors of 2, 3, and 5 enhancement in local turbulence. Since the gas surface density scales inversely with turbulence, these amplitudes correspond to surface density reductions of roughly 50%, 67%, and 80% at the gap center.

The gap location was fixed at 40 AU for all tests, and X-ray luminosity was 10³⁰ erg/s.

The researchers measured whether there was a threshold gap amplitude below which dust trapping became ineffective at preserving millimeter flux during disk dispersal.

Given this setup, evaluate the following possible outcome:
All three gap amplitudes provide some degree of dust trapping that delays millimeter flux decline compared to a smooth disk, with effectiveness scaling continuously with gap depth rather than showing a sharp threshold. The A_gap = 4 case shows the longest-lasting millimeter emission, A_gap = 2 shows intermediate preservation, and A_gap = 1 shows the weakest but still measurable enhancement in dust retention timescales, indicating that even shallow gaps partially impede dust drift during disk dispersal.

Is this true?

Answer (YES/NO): NO